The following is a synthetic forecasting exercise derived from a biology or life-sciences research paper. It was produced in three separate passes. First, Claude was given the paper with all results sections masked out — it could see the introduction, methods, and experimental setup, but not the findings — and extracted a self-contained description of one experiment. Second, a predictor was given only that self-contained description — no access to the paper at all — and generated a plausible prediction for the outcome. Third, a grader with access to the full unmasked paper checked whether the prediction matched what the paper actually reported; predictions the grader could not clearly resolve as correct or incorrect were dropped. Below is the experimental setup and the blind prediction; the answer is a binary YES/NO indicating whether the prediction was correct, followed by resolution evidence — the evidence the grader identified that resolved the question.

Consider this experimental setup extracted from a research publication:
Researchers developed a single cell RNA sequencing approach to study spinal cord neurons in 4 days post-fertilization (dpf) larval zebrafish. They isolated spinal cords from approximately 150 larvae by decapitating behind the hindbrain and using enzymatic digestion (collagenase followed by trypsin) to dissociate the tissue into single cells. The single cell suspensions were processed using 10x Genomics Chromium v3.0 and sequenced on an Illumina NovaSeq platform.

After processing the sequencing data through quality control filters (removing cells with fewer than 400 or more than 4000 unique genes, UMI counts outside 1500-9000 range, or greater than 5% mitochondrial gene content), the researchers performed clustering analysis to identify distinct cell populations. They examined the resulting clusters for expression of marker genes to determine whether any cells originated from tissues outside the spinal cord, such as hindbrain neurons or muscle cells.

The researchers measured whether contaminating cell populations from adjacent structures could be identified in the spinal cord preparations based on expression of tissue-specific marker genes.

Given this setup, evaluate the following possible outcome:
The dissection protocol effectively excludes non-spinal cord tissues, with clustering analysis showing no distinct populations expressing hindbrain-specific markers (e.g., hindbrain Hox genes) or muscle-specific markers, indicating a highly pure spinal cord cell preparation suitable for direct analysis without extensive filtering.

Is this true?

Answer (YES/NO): NO